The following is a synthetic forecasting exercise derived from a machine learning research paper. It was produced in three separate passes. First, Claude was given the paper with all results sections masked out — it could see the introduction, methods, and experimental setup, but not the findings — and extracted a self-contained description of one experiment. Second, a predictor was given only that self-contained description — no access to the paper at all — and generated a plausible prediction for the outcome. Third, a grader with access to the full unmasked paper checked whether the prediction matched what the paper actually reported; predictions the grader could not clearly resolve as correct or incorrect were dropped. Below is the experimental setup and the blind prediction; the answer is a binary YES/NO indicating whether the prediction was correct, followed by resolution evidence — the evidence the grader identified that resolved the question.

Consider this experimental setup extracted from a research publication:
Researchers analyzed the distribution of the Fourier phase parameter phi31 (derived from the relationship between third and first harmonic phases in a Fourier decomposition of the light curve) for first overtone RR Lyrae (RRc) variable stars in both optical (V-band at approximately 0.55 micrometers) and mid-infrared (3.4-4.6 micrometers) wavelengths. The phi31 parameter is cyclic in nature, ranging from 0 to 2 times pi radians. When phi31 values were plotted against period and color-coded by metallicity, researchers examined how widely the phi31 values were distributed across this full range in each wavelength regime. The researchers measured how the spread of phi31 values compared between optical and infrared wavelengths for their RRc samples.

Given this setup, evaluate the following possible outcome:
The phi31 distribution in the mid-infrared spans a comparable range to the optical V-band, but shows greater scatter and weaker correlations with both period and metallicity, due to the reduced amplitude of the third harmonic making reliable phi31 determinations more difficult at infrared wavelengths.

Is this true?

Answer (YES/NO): NO